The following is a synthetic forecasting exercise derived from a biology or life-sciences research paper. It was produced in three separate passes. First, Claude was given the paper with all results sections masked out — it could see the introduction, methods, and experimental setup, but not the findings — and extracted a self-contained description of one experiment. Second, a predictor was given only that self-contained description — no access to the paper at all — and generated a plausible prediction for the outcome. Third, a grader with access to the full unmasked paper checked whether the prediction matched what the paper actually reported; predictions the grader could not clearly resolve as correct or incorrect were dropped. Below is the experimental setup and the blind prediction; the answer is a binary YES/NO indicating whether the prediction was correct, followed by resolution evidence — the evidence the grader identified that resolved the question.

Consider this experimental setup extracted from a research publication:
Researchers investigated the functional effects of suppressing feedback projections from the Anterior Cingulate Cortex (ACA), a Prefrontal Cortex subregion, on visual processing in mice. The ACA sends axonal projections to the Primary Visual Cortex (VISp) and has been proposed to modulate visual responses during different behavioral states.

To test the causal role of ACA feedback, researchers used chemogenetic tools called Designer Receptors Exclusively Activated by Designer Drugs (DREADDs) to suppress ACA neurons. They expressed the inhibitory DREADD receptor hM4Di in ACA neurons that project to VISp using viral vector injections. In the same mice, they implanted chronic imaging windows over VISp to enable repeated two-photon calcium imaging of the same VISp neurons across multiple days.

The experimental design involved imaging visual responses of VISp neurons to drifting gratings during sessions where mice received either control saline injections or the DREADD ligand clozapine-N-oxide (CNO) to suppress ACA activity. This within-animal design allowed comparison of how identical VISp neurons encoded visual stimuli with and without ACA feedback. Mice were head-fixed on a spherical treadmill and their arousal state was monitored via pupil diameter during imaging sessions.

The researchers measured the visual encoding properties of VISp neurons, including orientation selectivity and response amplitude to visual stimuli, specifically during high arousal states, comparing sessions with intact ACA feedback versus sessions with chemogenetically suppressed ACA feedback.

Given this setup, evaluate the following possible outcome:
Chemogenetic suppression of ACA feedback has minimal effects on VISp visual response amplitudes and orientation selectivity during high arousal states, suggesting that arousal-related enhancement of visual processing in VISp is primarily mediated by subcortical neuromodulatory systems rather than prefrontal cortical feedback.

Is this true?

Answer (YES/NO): NO